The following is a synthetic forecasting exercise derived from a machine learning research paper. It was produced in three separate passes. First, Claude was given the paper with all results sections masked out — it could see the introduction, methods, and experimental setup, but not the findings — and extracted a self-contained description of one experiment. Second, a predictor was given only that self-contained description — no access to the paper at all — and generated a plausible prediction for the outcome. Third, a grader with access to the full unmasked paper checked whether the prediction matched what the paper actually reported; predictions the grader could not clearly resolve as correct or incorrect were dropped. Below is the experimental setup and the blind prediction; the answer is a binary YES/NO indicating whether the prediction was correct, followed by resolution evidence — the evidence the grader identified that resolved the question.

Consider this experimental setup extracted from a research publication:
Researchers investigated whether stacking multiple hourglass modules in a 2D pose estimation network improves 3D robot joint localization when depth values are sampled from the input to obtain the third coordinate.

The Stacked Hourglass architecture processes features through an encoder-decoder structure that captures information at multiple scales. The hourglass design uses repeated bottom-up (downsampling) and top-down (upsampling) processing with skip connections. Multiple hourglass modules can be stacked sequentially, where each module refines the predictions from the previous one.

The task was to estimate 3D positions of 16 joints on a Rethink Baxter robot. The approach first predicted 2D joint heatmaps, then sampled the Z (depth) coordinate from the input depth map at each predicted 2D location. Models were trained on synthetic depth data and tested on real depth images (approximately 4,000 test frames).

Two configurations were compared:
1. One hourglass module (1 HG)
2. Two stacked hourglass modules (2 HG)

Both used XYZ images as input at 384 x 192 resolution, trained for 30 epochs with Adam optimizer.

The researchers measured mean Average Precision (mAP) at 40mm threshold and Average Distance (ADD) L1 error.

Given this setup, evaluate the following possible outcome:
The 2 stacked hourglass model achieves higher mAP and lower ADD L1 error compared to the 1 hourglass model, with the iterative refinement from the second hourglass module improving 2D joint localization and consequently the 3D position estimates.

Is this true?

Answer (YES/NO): YES